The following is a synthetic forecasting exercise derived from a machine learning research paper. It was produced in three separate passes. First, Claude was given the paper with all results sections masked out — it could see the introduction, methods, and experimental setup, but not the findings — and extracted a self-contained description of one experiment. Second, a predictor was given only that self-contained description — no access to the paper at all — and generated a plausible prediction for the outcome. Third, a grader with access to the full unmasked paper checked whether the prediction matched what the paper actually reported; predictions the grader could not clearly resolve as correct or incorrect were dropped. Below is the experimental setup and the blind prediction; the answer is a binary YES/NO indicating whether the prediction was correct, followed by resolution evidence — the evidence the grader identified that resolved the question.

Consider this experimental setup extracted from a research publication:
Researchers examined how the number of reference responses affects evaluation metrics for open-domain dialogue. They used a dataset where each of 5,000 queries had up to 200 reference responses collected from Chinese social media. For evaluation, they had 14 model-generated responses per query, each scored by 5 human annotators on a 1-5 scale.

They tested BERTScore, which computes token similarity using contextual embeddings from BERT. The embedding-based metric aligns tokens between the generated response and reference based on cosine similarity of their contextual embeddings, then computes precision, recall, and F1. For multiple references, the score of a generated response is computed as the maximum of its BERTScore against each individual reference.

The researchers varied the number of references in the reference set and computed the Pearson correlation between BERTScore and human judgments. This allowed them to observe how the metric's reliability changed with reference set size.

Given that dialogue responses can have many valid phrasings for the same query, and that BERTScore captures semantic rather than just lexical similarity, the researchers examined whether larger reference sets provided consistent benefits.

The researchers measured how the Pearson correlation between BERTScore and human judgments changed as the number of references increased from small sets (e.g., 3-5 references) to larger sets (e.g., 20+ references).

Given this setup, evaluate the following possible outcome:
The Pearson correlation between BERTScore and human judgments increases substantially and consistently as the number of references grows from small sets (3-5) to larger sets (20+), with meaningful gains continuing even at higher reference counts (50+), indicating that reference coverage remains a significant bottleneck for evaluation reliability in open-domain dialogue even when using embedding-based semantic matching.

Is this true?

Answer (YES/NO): NO